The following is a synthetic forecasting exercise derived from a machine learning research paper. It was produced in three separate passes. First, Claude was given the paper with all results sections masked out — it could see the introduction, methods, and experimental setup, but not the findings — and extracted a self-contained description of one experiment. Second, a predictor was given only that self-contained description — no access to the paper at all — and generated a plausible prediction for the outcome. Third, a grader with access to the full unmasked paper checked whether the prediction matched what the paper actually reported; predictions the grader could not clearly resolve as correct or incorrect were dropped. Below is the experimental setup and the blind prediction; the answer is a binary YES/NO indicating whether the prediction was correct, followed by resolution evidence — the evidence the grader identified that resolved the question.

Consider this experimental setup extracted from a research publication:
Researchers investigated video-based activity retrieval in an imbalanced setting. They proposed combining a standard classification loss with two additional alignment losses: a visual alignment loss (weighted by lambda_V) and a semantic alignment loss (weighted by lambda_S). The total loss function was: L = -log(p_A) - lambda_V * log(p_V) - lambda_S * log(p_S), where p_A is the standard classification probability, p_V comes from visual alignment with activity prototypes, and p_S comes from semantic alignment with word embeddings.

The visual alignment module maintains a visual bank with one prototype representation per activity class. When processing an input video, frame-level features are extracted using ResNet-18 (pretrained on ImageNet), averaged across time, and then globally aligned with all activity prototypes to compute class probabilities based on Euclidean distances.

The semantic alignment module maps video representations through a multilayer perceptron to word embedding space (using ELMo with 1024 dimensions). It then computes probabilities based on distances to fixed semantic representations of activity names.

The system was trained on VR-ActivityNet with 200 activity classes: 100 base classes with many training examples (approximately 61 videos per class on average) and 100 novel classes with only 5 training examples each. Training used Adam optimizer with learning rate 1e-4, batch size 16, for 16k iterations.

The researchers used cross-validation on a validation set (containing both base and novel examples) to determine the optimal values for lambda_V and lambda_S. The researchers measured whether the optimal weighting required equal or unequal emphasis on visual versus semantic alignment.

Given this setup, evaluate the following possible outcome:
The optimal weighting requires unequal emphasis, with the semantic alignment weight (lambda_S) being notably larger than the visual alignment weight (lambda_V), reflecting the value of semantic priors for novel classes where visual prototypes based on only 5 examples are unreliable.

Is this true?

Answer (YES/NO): NO